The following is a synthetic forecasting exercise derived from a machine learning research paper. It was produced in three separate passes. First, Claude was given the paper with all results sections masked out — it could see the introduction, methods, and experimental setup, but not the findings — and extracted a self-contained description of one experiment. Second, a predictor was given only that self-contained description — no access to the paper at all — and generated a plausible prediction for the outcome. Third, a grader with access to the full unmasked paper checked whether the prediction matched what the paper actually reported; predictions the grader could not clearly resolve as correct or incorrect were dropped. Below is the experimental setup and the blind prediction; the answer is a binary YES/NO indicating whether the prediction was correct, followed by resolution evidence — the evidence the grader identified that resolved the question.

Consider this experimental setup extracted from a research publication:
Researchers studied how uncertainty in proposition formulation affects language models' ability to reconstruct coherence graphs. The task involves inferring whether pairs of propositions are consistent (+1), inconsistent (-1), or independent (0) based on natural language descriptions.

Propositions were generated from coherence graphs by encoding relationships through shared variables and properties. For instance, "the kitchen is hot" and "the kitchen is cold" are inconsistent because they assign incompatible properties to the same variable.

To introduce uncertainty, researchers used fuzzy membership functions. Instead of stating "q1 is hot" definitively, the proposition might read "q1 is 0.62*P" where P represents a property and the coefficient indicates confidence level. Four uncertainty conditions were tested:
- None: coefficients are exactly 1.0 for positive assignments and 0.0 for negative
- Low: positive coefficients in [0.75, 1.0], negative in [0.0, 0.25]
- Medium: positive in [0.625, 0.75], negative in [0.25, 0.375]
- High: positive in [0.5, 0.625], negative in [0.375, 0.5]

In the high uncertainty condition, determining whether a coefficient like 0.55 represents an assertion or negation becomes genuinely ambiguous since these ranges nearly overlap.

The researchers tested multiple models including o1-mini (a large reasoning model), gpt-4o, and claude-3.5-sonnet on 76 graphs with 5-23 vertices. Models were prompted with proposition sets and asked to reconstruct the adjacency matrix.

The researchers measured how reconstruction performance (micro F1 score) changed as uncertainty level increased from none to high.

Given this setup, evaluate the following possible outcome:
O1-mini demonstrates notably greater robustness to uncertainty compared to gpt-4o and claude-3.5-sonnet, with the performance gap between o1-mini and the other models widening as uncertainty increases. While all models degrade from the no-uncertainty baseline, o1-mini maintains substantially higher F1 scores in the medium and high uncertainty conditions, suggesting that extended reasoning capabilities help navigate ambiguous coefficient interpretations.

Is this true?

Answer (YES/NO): NO